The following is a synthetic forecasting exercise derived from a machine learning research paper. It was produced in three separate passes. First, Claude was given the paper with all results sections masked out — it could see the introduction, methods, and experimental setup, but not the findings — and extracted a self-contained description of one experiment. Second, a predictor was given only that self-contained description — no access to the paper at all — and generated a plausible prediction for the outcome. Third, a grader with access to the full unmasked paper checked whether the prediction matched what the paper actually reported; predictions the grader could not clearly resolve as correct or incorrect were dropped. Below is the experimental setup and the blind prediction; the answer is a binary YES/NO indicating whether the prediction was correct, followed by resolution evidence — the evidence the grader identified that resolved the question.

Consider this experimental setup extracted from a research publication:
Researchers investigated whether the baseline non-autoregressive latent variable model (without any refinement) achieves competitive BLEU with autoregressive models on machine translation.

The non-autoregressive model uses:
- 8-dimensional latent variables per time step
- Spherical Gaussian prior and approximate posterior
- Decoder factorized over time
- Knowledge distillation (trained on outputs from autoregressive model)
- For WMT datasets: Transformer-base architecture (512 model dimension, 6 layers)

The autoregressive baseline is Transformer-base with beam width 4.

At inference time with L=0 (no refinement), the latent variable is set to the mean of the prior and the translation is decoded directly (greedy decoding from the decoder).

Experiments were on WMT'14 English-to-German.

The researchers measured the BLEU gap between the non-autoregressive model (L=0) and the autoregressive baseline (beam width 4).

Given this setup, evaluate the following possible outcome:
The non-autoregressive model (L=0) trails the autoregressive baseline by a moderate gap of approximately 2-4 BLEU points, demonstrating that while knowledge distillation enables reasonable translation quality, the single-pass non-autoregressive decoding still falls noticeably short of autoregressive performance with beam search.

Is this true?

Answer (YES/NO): YES